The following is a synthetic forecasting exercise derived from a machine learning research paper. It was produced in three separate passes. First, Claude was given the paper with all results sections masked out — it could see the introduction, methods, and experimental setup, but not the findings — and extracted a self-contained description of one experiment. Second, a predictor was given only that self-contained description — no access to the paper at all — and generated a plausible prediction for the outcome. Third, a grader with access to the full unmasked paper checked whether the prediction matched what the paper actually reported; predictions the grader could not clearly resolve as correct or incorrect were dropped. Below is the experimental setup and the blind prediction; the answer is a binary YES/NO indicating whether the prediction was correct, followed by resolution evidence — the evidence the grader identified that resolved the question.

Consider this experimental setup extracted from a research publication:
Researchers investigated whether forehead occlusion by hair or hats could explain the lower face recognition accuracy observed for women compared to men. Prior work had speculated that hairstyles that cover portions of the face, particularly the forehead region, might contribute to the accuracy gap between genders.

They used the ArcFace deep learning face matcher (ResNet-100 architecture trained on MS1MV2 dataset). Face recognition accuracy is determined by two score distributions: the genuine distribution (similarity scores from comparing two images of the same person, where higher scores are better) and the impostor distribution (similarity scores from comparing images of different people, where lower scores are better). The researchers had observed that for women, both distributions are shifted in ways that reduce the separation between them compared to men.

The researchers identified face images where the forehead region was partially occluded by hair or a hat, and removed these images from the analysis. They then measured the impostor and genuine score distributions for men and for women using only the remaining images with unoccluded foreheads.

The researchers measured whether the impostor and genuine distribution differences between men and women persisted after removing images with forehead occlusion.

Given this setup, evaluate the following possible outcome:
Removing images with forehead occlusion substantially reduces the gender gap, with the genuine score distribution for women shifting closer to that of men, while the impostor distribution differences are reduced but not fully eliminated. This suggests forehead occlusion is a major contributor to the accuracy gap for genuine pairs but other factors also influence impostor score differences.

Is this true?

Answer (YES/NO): NO